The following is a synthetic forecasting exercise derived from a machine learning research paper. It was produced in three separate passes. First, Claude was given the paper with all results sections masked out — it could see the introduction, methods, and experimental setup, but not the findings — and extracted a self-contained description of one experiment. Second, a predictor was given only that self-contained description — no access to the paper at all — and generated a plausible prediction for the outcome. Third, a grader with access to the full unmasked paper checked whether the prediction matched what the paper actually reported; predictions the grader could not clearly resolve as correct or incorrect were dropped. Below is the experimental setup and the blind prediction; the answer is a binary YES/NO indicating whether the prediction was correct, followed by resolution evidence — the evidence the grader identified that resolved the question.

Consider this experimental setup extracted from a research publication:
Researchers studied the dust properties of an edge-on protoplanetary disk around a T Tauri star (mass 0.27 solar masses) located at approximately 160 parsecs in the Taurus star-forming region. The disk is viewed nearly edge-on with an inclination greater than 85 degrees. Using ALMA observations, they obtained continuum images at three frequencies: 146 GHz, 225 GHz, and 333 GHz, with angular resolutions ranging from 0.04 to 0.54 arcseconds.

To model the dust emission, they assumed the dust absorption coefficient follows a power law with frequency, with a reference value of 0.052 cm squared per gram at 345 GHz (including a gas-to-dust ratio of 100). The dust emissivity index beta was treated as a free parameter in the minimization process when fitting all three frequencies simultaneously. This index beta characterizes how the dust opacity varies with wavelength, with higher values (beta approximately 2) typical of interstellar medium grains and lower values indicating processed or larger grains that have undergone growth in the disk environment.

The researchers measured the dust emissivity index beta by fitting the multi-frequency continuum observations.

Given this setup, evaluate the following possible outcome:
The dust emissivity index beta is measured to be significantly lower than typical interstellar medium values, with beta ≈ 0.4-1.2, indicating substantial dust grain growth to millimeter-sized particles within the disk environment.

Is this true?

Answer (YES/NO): YES